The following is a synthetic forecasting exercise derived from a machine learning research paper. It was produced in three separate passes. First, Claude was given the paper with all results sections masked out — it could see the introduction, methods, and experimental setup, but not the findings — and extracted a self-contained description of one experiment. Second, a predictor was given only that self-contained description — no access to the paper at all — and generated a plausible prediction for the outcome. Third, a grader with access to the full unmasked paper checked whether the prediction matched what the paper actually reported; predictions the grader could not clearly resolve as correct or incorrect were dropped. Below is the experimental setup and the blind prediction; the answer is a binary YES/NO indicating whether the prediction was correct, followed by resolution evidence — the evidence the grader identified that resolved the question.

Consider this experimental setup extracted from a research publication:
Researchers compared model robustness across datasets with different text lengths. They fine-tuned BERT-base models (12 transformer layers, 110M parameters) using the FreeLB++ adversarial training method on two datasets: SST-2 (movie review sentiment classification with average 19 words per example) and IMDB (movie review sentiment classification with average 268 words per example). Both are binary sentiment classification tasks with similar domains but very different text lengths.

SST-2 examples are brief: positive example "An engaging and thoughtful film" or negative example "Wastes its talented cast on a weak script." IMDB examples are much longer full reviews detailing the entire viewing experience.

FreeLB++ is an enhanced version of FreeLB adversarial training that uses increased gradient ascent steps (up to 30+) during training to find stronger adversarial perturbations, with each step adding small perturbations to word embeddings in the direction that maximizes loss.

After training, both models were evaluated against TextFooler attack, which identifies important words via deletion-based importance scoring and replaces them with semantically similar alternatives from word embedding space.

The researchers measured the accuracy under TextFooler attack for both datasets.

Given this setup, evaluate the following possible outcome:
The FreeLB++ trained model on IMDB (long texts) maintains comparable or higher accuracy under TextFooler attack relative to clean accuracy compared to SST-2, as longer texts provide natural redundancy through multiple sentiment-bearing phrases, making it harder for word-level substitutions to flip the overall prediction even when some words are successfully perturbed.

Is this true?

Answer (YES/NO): YES